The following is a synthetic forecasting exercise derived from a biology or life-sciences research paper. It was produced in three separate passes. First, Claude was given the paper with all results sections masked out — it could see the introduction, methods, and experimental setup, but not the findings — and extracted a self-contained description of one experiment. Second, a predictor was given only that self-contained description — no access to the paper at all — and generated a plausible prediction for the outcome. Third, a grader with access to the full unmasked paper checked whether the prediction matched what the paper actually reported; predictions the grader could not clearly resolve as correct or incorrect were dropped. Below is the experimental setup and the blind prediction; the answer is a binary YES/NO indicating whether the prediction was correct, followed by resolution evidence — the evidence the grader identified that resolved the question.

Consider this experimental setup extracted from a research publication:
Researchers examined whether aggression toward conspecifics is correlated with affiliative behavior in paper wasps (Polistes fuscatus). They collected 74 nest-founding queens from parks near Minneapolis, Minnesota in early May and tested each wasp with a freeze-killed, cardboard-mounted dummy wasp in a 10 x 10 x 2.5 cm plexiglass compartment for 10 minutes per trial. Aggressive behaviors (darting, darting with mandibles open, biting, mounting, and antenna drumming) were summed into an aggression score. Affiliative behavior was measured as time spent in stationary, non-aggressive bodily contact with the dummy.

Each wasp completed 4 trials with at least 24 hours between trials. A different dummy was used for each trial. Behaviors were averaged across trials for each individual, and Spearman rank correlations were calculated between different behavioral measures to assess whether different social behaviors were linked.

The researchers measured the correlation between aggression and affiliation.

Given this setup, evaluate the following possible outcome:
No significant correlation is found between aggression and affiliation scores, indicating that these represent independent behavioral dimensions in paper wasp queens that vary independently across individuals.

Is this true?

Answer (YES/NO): YES